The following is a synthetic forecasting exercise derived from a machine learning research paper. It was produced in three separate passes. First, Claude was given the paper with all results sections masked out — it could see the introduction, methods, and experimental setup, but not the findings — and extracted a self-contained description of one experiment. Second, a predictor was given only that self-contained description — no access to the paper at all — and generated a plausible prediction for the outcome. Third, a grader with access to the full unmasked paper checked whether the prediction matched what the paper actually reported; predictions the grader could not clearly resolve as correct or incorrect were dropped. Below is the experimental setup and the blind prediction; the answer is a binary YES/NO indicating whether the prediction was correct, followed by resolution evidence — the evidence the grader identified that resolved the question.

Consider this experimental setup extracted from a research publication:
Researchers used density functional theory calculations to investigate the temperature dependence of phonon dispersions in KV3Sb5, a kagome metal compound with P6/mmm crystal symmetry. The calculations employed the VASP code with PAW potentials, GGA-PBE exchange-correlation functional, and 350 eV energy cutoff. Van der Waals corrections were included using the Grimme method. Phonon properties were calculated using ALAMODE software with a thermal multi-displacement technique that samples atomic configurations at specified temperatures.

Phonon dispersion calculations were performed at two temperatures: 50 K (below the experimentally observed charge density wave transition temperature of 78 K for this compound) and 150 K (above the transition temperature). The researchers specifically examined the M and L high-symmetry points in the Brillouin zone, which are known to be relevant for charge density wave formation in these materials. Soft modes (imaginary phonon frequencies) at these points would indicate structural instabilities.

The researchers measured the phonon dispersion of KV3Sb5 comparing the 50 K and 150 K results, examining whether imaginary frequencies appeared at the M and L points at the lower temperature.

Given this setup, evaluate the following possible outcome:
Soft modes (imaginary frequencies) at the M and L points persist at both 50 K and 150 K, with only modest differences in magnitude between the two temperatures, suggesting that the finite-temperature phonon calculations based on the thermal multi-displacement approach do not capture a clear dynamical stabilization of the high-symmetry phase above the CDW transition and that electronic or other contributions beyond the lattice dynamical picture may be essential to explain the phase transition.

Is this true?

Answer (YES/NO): NO